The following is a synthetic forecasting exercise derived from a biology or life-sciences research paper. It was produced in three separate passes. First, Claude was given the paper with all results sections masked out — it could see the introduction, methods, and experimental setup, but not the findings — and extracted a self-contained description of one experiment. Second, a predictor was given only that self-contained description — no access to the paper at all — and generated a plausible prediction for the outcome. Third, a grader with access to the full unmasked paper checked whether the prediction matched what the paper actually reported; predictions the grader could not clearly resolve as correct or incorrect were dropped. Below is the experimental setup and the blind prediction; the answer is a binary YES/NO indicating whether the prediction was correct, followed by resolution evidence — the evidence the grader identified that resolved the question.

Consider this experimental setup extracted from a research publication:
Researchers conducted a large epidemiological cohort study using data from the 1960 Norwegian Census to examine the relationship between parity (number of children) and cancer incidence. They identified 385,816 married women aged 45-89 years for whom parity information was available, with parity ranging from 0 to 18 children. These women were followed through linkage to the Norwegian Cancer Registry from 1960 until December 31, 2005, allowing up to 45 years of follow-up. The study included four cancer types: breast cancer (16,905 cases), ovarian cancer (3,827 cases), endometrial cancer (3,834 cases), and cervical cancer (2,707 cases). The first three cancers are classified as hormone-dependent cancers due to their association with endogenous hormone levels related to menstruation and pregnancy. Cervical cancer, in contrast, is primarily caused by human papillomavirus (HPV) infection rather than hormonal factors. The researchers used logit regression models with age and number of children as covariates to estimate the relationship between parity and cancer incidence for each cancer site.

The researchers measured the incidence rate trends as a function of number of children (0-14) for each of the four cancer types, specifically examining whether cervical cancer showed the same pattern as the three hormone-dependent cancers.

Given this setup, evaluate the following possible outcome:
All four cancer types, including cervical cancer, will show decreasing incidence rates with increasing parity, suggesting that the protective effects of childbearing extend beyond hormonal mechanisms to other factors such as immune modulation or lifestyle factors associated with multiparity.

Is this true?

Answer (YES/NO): NO